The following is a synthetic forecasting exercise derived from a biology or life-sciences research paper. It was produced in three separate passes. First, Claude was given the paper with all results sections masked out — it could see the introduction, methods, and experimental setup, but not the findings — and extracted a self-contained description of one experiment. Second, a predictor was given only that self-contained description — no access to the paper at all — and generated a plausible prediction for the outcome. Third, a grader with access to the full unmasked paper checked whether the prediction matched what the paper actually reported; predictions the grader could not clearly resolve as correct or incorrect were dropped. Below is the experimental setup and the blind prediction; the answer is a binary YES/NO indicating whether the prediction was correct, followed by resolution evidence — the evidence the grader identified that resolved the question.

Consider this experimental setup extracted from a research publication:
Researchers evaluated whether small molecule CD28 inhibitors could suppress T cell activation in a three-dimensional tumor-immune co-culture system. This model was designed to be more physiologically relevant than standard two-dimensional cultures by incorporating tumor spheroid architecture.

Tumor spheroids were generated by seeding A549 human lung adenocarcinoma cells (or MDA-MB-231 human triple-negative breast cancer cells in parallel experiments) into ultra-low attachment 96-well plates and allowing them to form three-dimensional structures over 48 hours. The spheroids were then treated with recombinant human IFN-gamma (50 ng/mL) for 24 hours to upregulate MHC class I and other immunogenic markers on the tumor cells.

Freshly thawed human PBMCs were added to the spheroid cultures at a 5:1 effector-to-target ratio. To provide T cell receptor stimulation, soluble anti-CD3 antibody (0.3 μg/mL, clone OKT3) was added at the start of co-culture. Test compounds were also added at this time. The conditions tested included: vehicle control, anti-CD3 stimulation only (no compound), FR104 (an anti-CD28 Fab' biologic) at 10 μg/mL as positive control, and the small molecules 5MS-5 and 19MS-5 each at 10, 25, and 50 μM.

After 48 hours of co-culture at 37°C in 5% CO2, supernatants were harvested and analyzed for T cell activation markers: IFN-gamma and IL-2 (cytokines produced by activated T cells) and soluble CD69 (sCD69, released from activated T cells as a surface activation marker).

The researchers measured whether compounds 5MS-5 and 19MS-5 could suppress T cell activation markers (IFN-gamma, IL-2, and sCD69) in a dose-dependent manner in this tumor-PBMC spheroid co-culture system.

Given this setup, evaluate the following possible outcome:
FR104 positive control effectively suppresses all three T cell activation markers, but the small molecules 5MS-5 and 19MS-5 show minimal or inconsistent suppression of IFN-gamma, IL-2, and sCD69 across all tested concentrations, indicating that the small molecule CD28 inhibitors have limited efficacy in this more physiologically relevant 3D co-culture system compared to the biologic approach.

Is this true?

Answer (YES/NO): NO